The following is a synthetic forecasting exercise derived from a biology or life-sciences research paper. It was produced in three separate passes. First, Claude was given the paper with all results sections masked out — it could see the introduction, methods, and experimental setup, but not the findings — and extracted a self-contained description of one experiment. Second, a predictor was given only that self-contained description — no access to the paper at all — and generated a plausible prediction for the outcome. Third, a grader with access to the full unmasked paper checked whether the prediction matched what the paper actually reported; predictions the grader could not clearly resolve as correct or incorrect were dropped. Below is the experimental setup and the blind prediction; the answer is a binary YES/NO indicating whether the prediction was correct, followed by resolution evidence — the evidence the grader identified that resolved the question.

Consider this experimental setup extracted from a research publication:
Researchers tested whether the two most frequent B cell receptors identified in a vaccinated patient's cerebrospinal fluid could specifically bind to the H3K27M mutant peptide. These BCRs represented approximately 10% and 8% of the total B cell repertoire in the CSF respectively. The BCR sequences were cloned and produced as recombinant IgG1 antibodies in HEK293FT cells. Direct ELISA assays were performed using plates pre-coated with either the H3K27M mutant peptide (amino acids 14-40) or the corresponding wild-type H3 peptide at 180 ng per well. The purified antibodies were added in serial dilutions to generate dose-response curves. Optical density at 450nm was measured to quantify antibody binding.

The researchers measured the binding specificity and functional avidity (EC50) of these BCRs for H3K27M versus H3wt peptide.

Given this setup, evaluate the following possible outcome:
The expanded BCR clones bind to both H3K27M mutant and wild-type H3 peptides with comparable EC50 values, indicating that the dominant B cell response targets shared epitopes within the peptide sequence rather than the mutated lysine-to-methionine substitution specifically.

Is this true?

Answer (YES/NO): NO